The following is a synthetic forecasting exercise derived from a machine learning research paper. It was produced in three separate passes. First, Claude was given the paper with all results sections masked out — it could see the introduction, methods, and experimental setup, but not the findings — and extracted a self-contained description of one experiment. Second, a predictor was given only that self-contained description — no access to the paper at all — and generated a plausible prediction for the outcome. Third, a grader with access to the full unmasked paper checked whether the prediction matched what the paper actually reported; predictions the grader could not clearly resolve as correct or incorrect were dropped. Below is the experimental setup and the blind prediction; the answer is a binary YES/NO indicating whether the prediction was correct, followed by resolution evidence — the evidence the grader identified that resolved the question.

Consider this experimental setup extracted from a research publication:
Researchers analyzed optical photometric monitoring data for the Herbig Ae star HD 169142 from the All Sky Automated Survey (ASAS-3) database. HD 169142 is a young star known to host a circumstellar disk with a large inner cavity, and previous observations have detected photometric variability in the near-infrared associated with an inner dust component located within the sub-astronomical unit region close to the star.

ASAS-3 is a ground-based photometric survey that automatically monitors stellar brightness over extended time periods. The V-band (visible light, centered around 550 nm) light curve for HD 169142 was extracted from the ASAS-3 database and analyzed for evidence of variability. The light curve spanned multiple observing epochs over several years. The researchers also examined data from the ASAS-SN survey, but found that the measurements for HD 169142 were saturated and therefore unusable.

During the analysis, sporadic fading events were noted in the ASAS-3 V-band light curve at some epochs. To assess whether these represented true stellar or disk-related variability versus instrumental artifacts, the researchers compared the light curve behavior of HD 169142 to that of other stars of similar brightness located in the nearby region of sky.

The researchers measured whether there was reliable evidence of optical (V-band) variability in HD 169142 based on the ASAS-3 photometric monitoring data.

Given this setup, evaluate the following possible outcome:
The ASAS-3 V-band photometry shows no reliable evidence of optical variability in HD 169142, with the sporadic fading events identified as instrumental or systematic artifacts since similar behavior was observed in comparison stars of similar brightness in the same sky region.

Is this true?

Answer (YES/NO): YES